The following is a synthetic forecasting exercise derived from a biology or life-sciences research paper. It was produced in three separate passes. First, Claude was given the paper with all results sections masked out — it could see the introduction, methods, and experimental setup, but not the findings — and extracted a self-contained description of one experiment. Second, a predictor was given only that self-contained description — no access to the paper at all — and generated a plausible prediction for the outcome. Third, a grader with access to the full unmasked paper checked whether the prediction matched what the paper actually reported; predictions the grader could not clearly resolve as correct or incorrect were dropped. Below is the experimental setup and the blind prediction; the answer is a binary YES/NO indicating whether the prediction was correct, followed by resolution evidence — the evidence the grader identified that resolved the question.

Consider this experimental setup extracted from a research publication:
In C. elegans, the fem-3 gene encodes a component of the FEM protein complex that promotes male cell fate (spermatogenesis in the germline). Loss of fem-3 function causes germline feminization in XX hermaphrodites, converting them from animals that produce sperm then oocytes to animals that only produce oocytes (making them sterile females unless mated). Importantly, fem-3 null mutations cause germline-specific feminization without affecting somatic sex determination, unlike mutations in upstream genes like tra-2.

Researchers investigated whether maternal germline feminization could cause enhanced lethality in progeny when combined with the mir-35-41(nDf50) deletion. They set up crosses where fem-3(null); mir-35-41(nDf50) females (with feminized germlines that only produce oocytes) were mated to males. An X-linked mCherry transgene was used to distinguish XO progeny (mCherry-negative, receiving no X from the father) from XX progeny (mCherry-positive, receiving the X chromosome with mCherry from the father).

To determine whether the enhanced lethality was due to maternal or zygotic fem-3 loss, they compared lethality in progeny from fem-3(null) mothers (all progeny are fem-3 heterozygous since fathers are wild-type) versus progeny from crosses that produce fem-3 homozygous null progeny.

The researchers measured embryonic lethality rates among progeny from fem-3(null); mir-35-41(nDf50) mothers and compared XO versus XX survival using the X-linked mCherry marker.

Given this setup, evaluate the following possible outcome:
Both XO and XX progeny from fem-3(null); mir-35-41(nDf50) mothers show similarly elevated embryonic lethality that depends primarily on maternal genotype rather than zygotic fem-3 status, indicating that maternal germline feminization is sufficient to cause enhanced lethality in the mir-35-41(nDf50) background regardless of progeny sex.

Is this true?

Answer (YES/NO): NO